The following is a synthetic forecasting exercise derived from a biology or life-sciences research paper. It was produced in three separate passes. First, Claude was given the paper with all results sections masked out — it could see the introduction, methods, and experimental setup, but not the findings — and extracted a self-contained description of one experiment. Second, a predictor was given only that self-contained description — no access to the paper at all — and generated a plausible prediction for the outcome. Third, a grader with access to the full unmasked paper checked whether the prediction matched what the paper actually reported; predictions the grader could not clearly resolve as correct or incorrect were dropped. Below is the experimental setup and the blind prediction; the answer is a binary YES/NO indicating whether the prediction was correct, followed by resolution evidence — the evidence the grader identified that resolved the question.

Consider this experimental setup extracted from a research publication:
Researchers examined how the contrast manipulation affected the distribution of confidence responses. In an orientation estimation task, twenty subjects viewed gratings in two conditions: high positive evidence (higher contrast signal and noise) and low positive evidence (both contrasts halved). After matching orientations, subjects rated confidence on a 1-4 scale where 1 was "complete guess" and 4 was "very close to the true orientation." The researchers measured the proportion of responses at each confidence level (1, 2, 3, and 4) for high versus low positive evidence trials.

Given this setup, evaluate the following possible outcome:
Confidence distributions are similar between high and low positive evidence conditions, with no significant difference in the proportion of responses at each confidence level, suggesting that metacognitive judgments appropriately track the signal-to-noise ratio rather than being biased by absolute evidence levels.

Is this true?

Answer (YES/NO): NO